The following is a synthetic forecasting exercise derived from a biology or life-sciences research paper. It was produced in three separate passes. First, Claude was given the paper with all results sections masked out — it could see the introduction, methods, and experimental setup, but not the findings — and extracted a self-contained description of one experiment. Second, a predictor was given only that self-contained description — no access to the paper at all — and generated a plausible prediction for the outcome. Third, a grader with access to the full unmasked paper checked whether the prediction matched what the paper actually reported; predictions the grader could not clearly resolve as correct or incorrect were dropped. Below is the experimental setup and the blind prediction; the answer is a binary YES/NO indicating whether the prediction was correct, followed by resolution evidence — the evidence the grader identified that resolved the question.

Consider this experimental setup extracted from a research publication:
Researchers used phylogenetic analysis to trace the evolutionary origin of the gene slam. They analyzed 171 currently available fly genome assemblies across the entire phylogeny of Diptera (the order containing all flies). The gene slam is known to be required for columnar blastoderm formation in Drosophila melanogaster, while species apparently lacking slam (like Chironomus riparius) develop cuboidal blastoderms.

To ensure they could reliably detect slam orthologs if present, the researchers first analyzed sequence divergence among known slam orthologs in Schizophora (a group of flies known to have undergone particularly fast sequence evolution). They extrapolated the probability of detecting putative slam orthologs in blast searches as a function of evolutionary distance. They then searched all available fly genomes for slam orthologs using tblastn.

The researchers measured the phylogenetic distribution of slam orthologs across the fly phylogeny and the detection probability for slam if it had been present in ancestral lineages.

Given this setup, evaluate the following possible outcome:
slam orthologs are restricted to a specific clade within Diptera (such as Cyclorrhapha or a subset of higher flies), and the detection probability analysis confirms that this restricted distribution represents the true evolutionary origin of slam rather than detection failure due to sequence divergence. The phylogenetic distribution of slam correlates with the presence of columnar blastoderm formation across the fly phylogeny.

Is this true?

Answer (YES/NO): YES